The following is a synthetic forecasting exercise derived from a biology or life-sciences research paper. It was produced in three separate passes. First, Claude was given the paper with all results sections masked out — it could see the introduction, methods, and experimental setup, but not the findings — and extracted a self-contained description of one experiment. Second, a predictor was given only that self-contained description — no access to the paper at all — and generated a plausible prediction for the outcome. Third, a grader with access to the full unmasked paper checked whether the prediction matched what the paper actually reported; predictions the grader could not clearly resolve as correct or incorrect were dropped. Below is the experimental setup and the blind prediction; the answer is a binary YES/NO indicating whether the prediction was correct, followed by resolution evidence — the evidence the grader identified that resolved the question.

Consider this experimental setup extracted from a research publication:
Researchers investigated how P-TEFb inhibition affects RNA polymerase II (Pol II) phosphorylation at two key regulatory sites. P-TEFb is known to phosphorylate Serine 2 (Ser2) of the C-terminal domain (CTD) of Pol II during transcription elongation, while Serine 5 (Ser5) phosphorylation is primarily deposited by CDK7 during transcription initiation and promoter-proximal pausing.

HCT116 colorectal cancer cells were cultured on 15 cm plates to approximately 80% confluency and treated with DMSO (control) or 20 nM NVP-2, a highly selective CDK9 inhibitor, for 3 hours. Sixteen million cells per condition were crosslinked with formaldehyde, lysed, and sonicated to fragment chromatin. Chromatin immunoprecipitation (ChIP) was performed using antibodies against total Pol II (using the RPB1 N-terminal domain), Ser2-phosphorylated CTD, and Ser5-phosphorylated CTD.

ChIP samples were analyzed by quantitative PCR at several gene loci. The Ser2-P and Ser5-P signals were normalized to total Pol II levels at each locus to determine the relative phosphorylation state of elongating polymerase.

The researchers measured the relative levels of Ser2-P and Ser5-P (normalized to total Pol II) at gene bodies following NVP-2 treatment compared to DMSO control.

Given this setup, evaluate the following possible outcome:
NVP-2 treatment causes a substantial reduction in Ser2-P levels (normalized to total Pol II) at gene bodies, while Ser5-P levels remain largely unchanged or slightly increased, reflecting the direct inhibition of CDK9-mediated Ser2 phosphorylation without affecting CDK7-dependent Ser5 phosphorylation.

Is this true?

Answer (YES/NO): YES